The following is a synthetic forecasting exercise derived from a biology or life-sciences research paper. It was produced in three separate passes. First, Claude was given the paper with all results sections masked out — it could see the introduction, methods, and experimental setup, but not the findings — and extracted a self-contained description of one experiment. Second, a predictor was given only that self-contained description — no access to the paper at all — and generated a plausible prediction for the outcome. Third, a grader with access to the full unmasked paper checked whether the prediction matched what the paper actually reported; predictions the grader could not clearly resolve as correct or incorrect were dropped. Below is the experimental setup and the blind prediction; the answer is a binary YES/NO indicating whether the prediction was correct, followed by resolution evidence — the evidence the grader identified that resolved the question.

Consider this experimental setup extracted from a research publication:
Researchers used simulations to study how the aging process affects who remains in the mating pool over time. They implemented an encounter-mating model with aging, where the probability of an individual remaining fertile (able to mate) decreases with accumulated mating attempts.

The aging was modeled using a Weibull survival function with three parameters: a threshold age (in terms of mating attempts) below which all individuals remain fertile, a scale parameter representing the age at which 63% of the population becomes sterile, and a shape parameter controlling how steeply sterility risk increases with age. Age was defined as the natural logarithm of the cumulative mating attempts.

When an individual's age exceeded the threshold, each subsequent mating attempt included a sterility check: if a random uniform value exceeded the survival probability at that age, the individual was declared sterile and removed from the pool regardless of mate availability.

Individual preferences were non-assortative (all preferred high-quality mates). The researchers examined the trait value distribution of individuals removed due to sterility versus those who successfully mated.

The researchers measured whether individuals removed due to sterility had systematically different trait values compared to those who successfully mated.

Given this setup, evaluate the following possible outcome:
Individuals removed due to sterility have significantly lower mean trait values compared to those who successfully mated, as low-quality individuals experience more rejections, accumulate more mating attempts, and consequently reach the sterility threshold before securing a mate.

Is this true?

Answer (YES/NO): YES